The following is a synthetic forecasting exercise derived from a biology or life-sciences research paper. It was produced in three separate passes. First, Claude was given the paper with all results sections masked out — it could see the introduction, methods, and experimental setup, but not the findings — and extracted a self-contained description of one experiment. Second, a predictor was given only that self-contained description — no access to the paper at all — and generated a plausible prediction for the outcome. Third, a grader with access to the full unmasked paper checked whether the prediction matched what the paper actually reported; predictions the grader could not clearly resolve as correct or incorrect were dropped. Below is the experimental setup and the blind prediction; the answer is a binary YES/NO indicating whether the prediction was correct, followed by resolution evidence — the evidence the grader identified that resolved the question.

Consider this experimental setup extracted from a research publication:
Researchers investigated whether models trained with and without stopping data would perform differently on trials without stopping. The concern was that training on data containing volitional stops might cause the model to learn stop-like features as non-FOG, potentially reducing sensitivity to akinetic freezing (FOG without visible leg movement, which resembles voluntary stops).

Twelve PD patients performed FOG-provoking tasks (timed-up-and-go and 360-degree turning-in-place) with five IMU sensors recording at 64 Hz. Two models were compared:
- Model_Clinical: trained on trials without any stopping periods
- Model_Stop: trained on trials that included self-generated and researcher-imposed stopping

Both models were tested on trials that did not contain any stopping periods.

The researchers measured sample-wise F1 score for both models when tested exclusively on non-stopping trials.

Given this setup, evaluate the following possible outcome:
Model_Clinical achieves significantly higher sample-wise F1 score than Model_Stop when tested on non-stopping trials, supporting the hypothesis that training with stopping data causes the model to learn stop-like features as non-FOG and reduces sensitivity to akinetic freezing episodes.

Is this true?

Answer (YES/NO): NO